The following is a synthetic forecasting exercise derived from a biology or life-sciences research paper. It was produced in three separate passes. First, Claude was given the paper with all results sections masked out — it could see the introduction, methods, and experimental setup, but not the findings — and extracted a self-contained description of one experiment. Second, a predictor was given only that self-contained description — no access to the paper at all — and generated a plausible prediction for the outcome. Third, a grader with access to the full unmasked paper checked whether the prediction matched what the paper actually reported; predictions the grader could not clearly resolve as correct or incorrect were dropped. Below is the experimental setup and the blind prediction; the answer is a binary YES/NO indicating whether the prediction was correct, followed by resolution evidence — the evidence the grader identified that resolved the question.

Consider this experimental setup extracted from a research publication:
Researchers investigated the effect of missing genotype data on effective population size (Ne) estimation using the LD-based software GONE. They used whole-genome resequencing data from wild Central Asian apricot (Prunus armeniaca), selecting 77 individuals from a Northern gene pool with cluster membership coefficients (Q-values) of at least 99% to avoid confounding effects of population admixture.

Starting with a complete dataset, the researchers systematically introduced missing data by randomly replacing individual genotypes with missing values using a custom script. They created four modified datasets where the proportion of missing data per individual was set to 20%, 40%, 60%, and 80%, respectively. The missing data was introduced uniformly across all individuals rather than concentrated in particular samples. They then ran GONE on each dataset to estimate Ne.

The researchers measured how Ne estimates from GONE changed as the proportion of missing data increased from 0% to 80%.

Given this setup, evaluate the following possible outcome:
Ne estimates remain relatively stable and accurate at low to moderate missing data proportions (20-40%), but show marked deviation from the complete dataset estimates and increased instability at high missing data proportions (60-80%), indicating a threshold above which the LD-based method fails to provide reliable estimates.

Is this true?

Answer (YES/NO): NO